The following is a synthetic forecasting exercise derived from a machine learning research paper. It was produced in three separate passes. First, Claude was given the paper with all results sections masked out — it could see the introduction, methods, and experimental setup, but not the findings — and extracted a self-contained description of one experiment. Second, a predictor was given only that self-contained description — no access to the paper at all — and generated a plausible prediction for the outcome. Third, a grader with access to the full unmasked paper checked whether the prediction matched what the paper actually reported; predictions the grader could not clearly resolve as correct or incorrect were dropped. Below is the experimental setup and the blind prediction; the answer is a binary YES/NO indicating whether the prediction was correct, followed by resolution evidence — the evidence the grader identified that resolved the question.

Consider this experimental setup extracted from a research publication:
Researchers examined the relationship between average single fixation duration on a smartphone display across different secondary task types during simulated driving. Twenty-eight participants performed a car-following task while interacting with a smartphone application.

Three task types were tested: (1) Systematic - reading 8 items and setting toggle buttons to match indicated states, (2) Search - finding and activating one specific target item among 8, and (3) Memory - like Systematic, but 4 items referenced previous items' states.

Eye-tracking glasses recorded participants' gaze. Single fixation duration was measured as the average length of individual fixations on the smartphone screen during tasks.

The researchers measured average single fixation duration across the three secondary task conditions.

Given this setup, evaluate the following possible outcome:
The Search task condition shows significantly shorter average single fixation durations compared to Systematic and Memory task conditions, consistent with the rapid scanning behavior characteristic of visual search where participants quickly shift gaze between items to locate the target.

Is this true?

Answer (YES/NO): NO